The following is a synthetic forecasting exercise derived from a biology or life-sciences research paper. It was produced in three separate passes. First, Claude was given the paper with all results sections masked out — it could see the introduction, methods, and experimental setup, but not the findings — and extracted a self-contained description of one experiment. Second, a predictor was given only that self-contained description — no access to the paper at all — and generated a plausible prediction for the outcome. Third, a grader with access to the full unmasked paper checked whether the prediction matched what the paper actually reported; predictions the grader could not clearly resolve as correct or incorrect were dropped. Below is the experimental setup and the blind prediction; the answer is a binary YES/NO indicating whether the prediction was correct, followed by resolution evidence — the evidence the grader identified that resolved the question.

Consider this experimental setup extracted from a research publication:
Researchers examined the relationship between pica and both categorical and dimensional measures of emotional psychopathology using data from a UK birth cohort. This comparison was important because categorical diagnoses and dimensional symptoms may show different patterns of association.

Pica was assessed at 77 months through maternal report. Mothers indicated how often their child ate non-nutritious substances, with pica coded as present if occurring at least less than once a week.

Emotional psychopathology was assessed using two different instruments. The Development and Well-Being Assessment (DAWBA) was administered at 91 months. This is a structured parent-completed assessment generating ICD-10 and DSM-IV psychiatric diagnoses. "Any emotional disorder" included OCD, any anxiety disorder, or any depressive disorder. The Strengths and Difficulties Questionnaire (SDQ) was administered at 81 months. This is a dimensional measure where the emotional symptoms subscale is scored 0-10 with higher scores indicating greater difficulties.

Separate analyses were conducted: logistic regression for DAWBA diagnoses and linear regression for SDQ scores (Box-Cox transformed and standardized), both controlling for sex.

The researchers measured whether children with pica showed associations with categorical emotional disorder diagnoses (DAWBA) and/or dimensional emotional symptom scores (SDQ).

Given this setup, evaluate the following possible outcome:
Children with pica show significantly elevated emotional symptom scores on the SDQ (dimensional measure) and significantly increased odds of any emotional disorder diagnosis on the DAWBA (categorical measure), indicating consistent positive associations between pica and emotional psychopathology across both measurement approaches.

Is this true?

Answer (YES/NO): NO